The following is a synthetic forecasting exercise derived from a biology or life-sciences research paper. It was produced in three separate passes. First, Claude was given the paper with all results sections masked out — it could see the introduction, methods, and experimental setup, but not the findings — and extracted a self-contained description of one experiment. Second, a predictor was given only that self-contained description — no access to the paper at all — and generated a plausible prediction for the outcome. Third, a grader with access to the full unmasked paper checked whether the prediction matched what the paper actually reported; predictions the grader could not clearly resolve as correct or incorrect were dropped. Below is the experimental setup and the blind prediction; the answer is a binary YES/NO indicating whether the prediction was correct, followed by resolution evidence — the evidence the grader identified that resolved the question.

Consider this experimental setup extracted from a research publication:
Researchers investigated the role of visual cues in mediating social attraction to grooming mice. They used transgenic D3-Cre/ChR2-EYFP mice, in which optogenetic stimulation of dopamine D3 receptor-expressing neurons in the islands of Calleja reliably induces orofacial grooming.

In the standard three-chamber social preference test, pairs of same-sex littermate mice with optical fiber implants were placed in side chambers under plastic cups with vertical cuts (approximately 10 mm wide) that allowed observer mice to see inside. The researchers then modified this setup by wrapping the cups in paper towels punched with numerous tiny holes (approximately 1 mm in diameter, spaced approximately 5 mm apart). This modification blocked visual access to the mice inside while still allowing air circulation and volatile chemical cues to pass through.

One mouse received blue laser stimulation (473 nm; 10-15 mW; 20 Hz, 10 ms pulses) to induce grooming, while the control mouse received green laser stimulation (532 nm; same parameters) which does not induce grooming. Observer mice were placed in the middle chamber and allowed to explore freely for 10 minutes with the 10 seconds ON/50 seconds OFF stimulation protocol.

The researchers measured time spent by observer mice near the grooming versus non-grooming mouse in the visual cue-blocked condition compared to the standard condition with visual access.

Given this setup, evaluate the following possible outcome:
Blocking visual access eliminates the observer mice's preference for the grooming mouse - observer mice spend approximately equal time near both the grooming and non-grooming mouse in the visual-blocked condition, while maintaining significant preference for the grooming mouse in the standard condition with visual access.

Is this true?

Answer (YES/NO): NO